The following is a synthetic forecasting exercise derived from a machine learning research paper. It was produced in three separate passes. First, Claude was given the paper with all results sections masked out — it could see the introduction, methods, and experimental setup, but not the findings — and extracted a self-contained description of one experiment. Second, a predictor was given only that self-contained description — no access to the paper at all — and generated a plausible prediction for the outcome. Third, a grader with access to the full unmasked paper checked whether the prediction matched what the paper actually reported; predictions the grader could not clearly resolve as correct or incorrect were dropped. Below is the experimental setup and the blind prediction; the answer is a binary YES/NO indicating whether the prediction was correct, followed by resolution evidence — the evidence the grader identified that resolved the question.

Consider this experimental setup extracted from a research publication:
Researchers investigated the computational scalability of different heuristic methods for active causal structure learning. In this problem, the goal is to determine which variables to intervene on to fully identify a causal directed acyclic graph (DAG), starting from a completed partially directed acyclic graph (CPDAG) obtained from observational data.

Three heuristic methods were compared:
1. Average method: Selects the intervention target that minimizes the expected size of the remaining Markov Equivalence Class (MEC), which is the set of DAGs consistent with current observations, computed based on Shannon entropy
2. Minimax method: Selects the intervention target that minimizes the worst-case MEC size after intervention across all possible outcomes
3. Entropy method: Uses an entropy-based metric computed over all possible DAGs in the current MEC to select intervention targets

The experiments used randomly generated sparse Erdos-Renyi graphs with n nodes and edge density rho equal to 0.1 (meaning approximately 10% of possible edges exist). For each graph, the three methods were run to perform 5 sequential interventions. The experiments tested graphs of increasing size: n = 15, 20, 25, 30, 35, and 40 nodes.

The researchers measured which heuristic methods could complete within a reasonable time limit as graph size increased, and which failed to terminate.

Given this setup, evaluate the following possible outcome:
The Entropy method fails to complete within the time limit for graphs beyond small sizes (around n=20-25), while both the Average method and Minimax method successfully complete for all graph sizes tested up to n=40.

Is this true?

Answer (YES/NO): NO